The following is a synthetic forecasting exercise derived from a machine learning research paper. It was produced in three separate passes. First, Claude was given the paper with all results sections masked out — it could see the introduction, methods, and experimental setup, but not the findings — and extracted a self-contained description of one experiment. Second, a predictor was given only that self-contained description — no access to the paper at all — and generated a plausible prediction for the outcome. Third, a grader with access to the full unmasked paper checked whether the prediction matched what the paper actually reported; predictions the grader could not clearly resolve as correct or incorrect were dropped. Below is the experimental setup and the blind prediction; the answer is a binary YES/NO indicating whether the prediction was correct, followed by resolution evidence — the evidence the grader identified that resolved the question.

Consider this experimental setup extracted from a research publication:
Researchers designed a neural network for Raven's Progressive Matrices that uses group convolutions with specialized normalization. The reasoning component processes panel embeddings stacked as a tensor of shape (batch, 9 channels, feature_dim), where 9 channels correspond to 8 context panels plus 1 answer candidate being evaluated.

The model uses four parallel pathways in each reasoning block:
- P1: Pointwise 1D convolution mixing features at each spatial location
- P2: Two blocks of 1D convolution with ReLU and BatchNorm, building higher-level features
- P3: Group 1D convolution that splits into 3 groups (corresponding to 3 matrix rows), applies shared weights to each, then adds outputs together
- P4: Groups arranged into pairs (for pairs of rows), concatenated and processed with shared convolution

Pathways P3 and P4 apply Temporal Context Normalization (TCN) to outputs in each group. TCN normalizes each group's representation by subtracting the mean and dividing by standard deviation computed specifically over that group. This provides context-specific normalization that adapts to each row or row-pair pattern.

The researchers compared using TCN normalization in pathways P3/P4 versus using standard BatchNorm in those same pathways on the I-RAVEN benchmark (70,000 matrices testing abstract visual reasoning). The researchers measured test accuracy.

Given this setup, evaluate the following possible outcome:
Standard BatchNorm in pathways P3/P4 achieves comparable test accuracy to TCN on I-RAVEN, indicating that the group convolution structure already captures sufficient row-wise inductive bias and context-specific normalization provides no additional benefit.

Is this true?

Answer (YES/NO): NO